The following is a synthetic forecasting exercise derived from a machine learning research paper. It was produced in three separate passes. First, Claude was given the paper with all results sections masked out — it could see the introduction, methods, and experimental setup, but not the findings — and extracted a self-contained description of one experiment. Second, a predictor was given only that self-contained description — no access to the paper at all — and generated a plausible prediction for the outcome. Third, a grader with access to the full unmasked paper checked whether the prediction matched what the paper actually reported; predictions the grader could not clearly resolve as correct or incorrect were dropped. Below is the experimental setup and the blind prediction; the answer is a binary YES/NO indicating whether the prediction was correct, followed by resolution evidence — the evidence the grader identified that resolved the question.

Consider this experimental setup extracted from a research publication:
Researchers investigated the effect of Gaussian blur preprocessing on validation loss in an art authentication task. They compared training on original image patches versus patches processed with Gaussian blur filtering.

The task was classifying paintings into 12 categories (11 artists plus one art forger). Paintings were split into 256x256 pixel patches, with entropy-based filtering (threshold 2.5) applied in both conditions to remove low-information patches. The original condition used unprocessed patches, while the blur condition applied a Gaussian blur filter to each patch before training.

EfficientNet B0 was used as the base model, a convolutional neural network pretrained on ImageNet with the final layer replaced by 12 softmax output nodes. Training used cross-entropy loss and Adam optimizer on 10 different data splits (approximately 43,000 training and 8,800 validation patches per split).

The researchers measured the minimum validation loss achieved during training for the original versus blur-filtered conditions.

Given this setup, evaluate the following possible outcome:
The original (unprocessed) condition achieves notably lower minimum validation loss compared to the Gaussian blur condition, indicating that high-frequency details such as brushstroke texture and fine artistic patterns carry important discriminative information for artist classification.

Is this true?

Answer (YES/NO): NO